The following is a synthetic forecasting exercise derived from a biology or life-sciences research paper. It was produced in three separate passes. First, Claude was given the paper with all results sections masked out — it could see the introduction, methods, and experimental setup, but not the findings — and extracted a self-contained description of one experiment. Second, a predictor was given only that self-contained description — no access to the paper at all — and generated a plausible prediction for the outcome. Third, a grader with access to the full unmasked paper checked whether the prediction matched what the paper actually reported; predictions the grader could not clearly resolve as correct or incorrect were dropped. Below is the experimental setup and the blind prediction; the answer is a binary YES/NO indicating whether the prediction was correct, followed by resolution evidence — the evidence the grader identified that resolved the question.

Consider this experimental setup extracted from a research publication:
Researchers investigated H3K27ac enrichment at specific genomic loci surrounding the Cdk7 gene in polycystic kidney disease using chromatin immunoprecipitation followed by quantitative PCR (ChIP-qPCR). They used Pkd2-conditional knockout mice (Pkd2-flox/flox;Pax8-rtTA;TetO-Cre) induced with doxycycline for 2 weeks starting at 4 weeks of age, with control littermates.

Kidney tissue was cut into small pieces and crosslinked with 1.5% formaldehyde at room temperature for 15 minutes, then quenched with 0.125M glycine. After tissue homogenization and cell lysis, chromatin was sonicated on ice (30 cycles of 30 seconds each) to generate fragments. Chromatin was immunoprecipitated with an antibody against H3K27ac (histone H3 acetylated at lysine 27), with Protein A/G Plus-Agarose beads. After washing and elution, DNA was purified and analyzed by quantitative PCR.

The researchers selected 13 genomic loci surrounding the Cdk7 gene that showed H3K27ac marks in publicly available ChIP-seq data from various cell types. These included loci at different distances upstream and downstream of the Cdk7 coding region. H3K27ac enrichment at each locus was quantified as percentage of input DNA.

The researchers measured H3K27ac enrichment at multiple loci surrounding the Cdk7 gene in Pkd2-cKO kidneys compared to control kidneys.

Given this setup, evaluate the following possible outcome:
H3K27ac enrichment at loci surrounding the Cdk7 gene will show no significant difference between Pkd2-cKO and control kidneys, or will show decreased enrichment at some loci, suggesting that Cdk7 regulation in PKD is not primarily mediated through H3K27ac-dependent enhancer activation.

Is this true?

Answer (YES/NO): NO